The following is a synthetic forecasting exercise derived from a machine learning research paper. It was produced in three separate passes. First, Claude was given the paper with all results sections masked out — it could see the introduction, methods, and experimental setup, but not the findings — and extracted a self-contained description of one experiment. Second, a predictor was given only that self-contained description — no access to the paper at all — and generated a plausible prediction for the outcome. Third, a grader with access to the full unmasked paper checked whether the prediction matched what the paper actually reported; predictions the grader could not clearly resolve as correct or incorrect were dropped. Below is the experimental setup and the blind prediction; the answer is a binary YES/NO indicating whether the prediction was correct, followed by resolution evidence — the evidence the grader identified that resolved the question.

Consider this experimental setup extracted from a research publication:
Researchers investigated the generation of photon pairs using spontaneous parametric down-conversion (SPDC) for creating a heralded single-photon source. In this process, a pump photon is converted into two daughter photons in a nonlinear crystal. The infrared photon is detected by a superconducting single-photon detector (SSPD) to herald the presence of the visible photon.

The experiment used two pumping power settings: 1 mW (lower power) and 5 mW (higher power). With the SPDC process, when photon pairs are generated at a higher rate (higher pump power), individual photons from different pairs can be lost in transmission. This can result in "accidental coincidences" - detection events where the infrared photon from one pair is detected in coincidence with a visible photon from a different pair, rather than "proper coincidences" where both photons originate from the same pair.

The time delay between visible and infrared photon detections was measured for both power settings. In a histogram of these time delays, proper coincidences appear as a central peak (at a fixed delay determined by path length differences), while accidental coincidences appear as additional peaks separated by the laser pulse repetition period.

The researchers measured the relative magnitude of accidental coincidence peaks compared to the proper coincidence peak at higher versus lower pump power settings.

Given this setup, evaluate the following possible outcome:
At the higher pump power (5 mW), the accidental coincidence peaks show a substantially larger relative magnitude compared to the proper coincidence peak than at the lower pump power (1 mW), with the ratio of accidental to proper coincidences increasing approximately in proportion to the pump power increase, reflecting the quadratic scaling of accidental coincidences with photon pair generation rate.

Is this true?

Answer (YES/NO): NO